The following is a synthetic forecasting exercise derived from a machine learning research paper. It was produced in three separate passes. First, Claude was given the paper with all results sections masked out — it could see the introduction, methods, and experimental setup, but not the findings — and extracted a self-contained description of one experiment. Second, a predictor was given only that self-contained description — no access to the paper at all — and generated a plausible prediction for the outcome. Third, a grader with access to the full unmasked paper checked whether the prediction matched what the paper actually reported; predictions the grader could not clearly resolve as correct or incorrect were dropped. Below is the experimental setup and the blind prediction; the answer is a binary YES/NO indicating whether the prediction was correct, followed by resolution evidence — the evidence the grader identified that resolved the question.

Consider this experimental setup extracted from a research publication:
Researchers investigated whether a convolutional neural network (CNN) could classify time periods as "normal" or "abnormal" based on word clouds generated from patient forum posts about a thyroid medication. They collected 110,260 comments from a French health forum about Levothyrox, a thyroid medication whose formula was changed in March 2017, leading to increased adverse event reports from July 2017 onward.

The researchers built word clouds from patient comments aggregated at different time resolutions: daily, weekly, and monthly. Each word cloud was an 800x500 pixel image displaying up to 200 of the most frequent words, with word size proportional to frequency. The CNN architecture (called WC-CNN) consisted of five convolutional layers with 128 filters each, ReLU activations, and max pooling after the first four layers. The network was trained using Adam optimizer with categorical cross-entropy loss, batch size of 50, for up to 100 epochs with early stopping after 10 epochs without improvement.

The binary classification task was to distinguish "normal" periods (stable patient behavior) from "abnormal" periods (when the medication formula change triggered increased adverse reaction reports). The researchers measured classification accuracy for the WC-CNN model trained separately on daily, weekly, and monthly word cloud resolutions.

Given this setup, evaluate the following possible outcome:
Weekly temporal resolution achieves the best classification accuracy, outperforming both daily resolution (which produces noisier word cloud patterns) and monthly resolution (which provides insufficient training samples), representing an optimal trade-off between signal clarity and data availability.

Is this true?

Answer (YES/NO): NO